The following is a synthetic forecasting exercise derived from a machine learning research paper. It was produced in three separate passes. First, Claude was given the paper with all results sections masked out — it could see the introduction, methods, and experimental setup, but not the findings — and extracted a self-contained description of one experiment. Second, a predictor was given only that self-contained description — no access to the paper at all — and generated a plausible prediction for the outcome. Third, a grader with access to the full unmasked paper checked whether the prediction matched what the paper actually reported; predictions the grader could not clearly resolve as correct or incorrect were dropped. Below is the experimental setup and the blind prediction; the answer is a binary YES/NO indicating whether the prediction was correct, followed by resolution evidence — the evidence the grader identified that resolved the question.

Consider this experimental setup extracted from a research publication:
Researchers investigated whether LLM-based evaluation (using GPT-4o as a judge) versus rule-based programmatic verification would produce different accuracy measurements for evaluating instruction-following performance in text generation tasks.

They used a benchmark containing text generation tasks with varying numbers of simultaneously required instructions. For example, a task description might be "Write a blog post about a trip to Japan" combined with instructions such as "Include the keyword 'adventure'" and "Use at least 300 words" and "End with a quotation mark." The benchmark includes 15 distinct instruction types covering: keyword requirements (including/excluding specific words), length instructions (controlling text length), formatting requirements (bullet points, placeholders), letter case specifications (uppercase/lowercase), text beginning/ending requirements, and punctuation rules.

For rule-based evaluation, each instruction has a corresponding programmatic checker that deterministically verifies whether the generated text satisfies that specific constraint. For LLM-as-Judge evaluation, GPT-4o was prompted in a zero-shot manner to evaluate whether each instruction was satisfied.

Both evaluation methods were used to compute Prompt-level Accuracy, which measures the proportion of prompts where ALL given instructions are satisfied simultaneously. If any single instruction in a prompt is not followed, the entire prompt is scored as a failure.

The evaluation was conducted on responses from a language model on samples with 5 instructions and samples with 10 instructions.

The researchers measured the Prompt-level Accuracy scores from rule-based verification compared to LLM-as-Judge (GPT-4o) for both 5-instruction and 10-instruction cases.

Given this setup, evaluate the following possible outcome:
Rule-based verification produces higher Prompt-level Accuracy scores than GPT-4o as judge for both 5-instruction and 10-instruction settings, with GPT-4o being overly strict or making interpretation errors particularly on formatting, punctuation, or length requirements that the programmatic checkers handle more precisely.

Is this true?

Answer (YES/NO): NO